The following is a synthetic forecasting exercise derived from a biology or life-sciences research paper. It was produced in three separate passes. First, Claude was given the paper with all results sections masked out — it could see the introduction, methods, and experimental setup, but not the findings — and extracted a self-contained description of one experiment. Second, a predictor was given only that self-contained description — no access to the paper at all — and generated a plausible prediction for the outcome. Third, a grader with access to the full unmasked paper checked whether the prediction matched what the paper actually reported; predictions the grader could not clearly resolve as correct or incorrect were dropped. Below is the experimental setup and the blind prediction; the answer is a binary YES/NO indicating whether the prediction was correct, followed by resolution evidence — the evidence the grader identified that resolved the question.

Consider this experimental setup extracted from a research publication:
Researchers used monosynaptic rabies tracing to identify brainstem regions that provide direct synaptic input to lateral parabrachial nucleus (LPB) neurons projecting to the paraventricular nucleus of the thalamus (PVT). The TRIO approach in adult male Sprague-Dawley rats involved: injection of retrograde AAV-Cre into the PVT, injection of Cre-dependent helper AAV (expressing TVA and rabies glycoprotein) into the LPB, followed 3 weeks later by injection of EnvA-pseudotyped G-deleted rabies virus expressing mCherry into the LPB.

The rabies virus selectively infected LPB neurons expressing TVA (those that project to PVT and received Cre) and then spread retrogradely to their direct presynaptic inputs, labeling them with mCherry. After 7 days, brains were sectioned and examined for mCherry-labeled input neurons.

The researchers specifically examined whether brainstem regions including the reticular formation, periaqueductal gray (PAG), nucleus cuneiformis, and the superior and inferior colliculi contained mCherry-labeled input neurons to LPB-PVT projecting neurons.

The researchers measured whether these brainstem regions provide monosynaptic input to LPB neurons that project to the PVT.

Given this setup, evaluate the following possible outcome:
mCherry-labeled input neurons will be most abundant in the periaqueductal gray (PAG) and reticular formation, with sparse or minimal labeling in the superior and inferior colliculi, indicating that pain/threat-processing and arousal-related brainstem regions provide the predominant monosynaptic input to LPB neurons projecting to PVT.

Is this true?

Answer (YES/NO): NO